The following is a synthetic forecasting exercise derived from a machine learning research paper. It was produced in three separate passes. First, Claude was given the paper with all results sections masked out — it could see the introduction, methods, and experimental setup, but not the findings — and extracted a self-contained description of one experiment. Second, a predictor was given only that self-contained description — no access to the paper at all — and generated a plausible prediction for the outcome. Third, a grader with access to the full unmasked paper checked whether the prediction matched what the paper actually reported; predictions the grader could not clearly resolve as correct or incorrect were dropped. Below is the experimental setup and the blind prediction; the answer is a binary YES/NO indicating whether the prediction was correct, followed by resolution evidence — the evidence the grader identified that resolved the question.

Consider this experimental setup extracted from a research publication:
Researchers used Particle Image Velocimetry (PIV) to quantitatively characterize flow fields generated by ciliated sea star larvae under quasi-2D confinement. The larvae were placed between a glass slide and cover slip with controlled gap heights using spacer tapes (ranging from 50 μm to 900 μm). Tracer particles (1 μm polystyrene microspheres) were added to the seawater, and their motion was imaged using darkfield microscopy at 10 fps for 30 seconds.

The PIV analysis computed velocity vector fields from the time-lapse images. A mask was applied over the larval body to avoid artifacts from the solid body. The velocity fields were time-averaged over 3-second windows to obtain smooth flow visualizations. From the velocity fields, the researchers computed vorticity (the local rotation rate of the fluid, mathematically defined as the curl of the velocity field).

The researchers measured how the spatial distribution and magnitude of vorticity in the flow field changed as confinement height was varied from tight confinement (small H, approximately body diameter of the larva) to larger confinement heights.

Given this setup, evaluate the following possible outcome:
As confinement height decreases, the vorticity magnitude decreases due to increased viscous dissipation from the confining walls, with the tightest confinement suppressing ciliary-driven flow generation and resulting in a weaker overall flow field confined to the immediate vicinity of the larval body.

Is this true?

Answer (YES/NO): YES